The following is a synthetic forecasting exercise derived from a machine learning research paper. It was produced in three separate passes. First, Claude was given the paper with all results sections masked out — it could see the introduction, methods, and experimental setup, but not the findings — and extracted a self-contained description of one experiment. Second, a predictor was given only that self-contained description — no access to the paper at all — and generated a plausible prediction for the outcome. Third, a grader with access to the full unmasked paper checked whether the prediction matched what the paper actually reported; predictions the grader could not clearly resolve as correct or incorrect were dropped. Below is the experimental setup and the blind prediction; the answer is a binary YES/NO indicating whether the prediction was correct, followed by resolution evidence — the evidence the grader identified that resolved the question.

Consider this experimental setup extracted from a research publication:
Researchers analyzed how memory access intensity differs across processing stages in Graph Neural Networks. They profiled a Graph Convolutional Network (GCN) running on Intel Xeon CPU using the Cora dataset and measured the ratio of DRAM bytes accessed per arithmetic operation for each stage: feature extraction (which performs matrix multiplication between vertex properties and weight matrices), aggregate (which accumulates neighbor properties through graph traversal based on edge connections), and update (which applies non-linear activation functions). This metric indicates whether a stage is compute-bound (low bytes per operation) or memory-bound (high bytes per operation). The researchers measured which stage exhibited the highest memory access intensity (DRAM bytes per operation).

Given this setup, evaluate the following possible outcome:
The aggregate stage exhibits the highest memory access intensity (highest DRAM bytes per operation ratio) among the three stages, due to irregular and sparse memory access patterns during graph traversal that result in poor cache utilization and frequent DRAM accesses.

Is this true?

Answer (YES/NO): YES